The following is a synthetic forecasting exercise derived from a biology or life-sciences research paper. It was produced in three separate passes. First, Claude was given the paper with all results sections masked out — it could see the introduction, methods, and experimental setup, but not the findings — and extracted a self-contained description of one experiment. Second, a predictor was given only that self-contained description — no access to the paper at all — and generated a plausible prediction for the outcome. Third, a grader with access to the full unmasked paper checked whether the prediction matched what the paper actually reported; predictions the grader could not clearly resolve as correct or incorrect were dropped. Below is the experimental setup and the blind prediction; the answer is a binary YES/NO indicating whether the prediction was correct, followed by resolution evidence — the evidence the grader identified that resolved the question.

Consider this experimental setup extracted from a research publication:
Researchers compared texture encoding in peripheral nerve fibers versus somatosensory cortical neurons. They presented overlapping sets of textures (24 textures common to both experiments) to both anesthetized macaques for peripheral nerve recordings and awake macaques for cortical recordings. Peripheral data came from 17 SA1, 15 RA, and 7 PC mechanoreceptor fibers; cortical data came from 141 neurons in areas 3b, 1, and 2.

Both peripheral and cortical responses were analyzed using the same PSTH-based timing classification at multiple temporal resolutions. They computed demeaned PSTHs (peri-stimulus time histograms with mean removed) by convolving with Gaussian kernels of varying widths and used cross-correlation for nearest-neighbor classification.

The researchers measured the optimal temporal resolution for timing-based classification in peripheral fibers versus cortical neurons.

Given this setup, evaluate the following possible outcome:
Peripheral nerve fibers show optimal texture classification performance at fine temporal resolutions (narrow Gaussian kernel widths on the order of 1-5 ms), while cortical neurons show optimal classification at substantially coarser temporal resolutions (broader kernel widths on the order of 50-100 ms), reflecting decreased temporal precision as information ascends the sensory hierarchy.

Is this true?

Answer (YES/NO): NO